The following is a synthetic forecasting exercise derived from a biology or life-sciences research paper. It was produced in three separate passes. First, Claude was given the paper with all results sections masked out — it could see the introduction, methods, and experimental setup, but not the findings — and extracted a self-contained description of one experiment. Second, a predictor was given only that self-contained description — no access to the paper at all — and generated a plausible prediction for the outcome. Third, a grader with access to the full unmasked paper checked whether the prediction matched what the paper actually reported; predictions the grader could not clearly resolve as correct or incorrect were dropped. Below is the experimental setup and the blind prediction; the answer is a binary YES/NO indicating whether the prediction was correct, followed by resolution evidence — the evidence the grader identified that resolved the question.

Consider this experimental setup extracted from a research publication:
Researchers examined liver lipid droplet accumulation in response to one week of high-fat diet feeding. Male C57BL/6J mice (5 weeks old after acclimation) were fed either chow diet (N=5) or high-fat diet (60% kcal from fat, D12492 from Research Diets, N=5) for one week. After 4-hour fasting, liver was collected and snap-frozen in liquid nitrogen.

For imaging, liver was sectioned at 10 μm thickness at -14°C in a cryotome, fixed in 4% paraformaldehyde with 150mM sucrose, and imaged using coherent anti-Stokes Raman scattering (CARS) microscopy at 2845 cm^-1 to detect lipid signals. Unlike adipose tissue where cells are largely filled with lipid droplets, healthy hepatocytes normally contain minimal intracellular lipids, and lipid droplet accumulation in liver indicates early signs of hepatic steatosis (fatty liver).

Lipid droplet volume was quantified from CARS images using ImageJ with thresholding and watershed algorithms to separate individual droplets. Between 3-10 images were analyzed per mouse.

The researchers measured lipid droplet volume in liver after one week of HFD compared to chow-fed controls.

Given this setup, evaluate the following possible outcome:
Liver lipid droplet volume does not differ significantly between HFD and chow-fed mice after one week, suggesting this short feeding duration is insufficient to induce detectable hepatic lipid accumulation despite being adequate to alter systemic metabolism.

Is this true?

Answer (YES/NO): NO